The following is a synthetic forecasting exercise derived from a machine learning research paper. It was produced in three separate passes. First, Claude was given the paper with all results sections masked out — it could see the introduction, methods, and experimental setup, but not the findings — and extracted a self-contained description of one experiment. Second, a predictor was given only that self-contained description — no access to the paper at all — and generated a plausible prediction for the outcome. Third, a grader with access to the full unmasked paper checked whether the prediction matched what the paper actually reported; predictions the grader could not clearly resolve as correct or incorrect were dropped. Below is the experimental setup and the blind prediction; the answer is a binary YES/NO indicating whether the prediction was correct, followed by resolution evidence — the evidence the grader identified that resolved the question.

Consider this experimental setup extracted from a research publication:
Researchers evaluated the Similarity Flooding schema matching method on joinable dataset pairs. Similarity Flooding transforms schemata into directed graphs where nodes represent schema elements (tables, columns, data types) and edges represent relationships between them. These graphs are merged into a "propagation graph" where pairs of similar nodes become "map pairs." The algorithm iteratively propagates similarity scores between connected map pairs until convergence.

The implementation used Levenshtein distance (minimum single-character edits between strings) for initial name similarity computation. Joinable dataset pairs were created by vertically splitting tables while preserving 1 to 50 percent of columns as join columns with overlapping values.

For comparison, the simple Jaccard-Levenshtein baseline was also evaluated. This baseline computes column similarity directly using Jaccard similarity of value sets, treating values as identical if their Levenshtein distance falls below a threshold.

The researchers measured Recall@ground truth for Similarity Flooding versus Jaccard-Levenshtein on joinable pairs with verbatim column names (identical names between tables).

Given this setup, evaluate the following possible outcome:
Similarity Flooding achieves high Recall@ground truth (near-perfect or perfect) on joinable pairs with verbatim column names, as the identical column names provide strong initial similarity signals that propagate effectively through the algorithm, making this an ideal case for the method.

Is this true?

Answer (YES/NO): YES